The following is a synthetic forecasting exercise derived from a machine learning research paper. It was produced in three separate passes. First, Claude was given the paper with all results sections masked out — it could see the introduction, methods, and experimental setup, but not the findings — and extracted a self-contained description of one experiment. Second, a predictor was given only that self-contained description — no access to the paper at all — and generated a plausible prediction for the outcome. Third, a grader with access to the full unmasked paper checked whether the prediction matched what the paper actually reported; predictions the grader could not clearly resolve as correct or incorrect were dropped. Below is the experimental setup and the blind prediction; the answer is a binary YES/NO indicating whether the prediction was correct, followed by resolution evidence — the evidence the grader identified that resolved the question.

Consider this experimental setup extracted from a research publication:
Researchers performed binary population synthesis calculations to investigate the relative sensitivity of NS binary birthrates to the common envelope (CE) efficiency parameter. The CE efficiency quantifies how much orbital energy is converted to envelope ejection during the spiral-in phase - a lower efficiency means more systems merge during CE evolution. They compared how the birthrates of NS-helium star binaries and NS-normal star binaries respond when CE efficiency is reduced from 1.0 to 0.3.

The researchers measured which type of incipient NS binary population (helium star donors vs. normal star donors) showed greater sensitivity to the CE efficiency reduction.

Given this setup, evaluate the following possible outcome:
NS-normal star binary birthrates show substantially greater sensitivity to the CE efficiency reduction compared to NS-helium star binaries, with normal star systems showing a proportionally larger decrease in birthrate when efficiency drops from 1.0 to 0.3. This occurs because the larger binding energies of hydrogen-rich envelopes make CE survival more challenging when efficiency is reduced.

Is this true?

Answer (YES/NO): NO